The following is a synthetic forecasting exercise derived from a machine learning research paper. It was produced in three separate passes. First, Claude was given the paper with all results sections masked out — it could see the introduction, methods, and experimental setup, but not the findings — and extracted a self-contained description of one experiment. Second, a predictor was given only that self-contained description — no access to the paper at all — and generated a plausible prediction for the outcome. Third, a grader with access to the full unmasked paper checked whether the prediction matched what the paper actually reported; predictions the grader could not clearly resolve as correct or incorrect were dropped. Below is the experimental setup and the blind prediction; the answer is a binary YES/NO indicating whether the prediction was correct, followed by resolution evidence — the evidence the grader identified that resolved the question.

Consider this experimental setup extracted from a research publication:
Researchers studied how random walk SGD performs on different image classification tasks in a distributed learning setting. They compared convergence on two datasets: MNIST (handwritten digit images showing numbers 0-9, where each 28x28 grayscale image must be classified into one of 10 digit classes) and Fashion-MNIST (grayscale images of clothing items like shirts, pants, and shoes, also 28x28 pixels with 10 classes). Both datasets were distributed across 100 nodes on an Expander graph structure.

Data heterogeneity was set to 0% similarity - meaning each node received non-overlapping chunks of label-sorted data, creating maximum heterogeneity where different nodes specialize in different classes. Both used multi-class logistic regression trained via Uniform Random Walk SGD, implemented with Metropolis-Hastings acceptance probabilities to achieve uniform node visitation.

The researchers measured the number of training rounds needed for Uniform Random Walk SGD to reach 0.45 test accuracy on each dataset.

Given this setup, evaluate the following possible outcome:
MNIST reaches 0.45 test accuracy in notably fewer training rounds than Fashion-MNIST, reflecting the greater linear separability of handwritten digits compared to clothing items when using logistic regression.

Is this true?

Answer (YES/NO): NO